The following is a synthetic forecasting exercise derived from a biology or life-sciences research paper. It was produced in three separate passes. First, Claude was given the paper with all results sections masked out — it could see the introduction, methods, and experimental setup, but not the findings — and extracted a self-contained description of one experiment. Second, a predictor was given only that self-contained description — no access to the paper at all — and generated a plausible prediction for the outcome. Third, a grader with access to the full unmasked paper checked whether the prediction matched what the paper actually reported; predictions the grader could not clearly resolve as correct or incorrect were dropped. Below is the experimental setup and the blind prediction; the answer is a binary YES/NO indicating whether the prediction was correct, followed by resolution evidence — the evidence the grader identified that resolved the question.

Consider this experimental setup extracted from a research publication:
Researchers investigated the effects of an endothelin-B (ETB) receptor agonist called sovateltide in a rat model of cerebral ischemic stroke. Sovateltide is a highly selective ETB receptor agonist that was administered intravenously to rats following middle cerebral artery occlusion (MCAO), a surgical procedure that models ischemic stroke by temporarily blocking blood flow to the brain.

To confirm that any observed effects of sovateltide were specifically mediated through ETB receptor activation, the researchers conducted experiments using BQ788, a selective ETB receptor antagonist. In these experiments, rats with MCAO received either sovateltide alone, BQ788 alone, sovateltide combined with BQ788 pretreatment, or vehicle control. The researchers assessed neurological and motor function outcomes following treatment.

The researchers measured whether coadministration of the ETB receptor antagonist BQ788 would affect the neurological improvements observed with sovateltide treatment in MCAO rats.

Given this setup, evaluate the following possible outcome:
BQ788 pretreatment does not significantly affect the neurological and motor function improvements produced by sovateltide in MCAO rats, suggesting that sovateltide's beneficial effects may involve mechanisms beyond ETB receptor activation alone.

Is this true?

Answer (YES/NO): NO